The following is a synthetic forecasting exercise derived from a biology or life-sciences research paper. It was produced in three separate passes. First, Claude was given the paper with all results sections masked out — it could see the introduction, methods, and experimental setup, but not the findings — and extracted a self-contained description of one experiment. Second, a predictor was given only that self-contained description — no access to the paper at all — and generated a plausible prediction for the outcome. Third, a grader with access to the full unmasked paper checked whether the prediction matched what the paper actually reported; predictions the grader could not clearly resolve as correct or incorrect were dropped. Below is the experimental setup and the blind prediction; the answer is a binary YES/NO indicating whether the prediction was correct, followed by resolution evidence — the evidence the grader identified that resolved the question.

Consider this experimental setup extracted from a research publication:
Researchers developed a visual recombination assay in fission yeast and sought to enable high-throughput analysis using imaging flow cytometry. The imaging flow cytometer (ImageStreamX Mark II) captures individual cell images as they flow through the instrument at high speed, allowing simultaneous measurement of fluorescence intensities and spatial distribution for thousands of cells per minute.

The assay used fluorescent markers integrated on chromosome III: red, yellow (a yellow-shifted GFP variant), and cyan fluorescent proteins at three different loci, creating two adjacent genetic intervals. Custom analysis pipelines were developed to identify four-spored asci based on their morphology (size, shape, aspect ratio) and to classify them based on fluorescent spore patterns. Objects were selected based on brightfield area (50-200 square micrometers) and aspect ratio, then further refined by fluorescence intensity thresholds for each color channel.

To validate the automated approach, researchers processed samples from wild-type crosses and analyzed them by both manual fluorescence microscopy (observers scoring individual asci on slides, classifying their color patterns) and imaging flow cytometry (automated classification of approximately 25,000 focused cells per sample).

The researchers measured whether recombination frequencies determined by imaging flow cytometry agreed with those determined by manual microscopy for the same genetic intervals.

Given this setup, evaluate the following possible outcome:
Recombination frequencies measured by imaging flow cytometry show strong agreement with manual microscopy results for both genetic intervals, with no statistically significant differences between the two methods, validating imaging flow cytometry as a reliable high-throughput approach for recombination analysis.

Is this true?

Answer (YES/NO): NO